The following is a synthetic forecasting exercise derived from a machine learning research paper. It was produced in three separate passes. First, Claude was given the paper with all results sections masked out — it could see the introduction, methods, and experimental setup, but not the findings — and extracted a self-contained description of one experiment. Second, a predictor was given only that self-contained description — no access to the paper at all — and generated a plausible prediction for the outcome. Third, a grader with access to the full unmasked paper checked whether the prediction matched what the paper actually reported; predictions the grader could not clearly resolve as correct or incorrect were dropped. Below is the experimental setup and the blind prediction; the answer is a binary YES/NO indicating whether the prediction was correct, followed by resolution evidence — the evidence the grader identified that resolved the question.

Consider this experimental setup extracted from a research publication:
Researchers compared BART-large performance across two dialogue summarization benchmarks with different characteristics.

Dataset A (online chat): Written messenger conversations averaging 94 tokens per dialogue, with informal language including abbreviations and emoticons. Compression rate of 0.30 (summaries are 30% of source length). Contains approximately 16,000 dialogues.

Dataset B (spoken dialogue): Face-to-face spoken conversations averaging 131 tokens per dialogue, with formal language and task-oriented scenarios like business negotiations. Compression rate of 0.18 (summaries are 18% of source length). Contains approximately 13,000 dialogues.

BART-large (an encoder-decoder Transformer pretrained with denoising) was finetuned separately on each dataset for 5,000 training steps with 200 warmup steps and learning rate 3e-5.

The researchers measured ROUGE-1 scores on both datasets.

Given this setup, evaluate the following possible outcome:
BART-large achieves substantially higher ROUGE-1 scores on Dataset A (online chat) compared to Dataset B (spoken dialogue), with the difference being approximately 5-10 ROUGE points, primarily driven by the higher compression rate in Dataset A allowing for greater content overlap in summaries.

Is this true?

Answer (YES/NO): YES